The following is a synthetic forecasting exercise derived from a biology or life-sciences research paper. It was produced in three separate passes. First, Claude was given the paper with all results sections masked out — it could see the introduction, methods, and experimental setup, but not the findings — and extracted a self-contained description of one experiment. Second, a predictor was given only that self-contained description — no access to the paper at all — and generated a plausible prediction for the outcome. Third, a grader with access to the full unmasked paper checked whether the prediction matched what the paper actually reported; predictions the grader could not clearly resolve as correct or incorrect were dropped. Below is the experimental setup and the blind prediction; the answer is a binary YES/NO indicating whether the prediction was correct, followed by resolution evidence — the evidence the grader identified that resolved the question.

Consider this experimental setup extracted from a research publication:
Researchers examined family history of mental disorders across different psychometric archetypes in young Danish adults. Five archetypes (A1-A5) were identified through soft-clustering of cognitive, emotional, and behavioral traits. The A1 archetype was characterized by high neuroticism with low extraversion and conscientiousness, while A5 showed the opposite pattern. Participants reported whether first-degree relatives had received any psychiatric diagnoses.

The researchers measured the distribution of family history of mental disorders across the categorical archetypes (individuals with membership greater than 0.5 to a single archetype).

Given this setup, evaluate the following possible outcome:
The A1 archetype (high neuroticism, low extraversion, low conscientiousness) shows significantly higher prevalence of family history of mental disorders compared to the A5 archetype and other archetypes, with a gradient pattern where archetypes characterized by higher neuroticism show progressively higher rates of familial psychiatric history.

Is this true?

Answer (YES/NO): NO